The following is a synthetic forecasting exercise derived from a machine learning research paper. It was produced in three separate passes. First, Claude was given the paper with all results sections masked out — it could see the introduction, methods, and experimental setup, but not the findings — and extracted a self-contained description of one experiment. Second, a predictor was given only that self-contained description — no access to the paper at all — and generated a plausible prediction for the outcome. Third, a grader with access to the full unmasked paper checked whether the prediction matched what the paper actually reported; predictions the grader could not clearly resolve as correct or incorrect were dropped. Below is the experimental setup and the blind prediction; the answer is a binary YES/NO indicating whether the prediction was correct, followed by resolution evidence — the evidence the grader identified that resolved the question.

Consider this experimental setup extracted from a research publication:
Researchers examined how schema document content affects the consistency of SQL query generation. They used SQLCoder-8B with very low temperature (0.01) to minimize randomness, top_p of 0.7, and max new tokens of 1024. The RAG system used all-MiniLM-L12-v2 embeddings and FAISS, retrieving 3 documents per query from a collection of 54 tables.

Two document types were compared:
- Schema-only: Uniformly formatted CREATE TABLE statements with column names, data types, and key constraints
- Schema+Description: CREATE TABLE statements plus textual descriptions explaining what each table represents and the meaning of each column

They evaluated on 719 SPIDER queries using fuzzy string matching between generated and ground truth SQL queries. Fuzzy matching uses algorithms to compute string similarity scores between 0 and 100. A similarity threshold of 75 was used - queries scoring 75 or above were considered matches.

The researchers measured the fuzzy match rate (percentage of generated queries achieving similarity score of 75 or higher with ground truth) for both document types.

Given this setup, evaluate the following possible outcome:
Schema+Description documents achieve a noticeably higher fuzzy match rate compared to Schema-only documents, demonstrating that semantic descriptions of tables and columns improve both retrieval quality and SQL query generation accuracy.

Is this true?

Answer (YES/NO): NO